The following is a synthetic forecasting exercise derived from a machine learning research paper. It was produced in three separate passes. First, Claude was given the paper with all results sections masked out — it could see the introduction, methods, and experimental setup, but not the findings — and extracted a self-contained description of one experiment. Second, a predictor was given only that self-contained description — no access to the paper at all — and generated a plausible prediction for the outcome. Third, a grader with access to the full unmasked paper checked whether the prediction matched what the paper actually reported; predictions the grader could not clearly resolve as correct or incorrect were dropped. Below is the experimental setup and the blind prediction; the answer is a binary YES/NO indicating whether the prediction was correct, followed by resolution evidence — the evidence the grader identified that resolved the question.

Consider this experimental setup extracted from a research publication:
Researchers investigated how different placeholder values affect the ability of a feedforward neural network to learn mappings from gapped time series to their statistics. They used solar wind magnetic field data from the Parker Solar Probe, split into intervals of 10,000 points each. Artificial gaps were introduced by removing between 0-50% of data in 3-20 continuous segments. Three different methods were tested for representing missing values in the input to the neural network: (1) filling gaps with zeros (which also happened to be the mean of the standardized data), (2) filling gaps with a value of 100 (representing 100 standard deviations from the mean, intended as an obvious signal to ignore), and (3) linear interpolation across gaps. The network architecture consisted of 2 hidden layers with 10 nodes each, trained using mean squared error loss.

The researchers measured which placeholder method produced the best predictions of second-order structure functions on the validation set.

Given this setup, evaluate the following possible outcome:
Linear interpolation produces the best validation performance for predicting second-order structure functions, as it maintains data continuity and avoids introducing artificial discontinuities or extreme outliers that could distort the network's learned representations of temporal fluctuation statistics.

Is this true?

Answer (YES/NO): YES